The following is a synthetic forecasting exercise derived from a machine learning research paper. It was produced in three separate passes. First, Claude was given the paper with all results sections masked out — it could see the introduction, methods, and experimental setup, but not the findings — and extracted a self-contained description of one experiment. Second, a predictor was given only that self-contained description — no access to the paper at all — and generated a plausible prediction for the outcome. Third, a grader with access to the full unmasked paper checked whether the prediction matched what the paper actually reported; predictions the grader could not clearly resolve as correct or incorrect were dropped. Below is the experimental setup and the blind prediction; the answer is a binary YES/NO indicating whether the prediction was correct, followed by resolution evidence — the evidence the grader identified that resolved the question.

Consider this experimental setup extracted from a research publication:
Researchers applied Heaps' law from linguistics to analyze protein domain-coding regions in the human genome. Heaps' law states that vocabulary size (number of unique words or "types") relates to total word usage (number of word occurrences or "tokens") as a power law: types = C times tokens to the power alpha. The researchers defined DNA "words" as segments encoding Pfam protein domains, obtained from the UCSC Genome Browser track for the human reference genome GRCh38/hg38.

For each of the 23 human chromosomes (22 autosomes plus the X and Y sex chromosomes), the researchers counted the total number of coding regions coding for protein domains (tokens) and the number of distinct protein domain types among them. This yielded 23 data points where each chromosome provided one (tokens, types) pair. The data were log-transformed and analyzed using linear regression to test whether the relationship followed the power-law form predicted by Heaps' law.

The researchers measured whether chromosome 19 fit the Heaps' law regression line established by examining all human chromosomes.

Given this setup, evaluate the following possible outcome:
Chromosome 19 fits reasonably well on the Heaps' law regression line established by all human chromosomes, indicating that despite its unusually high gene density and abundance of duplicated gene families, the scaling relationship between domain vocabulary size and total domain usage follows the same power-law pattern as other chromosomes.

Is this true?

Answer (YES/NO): NO